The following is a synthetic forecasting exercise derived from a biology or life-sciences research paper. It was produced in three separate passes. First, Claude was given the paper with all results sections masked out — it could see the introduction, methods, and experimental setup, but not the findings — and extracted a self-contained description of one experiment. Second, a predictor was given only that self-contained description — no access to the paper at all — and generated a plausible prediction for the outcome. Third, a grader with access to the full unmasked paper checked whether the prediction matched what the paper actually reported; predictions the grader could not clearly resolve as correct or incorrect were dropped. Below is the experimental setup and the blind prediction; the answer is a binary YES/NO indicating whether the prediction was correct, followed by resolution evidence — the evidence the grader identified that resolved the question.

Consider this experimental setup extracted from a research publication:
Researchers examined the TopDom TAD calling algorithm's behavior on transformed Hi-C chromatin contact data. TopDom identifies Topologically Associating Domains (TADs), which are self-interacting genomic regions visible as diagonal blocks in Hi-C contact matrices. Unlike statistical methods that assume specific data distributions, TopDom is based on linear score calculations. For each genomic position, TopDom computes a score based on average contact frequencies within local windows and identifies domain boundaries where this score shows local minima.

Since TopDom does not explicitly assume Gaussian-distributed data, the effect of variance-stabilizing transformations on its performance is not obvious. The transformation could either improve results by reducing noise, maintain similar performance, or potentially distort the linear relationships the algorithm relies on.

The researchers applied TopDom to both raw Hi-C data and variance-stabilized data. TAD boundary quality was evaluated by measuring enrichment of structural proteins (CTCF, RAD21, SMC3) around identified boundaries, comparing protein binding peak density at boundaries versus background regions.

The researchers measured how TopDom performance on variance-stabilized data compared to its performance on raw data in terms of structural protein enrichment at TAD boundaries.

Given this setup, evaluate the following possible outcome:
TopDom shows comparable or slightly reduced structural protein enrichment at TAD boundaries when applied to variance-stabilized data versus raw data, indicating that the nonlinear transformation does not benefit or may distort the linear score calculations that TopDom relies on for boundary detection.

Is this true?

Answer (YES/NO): YES